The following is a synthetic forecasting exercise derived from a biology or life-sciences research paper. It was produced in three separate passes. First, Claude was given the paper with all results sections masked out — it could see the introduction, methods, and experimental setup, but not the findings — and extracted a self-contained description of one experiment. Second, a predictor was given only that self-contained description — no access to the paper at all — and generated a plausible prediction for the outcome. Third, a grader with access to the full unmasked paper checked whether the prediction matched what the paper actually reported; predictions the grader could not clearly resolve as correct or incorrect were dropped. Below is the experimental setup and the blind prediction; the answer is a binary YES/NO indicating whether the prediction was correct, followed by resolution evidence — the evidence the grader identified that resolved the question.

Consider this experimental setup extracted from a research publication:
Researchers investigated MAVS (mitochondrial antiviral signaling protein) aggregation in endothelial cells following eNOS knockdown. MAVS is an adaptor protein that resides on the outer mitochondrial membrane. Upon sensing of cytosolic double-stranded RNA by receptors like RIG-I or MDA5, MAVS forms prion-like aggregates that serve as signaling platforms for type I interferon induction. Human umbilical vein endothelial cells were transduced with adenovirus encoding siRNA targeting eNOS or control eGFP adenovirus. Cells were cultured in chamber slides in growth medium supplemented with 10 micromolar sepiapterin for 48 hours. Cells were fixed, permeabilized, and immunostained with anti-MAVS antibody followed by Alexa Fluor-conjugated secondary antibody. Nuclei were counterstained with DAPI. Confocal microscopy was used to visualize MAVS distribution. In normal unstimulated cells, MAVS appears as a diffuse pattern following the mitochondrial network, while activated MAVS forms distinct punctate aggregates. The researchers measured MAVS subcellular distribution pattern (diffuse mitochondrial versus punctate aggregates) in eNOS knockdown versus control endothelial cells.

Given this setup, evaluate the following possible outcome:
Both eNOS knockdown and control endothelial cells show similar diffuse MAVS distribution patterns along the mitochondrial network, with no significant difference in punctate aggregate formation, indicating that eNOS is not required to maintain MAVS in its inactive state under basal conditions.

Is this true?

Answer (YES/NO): NO